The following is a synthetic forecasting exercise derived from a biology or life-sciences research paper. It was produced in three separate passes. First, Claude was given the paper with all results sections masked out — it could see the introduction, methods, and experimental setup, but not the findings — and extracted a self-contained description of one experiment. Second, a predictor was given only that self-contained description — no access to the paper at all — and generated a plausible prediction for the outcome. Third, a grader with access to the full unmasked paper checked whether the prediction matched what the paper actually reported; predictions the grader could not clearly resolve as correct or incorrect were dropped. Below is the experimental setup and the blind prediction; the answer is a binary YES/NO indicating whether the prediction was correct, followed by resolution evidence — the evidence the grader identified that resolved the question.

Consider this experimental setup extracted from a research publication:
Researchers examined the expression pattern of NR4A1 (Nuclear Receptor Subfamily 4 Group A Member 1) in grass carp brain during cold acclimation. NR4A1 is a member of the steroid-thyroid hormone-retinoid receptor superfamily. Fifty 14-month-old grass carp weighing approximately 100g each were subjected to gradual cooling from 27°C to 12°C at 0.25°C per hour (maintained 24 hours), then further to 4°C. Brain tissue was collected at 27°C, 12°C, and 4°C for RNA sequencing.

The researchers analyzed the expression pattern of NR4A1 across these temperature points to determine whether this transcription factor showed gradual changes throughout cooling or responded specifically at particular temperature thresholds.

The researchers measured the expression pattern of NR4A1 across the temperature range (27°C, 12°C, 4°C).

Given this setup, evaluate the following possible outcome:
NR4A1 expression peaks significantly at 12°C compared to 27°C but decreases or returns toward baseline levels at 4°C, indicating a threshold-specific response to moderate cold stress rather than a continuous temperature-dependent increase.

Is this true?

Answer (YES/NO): NO